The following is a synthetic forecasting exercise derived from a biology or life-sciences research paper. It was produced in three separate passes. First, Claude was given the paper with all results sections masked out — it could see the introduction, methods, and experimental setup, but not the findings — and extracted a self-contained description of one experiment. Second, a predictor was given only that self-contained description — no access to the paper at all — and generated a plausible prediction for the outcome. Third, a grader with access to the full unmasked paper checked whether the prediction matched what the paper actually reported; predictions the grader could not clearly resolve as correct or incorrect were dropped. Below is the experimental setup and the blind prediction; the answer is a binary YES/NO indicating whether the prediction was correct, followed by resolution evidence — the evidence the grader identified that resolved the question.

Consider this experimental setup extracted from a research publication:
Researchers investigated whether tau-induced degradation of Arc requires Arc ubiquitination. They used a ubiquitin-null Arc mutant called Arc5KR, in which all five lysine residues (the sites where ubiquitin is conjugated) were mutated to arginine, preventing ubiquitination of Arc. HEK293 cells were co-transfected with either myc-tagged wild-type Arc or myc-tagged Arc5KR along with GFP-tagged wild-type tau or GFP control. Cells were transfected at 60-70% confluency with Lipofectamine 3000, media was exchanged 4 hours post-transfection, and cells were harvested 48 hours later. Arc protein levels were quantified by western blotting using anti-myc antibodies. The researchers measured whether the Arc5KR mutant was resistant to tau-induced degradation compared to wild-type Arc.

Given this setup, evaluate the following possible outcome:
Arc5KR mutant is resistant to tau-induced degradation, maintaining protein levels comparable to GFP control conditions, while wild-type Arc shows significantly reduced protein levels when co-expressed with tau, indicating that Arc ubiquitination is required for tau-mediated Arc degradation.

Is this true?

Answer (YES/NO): NO